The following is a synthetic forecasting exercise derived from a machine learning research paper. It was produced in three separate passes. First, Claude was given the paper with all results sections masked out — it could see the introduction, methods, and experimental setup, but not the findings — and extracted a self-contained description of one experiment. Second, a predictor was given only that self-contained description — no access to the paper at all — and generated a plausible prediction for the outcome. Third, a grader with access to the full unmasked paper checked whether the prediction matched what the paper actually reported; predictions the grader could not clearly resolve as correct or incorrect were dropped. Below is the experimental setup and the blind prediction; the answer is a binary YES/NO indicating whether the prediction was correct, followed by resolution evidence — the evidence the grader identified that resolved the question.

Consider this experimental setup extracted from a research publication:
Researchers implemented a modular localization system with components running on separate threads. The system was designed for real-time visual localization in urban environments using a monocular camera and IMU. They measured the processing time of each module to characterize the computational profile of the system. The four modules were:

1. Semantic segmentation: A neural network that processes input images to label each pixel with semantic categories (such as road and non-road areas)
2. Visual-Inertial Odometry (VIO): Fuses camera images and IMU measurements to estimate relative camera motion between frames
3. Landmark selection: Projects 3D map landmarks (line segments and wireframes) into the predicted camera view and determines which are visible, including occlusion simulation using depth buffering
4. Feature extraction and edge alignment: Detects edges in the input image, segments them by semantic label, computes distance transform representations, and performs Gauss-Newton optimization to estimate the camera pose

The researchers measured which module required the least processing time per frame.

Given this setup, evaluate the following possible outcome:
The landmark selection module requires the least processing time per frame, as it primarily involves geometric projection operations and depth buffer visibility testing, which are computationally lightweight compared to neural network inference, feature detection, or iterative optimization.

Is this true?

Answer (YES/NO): YES